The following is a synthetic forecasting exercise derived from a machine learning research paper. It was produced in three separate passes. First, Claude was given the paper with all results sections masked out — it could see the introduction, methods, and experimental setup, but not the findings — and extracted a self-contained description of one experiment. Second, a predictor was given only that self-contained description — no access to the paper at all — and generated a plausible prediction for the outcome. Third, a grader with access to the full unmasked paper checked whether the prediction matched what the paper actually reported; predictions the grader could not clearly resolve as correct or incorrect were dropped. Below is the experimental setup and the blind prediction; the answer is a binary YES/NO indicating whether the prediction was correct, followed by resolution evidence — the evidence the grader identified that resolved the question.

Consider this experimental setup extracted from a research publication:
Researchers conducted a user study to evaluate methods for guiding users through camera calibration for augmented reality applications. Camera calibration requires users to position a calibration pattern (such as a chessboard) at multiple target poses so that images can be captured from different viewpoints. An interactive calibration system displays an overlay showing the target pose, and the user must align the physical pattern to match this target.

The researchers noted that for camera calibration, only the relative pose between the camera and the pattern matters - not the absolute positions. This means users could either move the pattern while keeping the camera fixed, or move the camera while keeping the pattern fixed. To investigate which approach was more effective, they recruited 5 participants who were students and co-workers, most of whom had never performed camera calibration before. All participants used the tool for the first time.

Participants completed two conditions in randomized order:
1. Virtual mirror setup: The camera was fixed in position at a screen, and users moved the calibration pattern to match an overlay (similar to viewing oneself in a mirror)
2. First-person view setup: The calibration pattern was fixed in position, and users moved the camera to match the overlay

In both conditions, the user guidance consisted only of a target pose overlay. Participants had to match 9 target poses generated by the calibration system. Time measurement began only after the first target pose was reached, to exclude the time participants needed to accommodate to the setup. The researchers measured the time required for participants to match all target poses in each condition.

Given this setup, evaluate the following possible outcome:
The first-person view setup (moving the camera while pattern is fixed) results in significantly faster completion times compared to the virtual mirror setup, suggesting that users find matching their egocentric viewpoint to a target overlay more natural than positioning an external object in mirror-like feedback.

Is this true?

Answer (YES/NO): NO